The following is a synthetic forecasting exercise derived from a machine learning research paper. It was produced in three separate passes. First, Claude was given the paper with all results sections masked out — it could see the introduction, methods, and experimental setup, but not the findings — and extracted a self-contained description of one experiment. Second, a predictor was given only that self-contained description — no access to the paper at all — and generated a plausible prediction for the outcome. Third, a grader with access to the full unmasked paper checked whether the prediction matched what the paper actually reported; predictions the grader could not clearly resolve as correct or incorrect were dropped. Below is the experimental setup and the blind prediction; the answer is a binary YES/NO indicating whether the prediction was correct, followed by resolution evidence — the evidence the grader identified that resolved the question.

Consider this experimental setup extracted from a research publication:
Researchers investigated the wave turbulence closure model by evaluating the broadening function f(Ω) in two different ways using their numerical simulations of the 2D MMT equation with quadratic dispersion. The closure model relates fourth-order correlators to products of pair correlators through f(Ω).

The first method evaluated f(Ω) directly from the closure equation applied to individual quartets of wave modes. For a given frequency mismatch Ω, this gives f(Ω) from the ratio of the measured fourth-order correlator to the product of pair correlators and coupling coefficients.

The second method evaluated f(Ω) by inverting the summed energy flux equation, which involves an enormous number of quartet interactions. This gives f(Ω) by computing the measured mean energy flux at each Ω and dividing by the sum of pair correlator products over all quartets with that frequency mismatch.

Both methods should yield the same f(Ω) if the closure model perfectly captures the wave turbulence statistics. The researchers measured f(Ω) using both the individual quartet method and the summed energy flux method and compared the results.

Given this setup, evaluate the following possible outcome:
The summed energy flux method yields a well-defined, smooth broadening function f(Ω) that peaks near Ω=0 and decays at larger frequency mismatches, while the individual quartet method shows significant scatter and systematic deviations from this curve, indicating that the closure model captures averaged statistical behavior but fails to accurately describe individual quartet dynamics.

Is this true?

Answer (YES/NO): YES